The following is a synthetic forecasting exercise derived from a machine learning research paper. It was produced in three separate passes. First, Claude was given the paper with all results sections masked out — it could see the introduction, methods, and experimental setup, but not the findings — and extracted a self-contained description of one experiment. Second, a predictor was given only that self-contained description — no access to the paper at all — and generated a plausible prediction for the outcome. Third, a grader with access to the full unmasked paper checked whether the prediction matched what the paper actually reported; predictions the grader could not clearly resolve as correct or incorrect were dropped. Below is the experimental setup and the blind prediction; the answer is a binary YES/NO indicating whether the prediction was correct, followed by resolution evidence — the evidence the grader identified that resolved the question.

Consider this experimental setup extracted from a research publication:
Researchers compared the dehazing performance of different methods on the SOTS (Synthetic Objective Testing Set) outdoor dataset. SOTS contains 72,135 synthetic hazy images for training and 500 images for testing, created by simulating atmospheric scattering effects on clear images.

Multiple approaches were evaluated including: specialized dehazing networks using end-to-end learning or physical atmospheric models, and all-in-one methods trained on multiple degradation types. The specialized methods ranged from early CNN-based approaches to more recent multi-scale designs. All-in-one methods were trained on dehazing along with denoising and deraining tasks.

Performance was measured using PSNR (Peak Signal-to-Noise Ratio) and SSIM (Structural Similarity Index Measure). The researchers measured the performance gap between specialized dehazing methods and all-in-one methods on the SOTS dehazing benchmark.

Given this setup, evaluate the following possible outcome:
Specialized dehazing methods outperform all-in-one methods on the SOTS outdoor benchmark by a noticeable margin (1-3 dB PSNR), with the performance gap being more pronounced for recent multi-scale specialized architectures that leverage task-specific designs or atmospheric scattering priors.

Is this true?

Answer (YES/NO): NO